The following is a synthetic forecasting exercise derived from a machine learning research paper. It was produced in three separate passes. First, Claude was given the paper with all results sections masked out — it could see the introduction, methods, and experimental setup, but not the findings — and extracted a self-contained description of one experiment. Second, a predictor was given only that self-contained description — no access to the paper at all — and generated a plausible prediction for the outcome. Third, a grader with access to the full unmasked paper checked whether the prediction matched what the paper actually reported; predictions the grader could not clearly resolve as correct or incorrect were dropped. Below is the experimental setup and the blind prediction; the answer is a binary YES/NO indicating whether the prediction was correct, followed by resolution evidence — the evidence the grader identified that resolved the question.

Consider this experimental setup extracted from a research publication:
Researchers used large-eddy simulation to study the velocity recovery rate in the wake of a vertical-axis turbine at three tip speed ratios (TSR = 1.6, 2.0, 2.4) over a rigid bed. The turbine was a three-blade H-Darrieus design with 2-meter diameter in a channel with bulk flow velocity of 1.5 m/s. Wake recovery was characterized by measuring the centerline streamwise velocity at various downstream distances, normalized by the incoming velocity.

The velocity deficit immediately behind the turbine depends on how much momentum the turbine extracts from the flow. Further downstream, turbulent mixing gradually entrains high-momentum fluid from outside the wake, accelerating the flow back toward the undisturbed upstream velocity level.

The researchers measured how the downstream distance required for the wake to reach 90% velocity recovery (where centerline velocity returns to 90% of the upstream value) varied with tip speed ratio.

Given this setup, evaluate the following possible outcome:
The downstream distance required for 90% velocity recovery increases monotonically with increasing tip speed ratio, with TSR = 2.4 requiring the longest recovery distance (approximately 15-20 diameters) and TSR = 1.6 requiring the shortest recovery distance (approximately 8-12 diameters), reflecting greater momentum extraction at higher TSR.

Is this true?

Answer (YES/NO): NO